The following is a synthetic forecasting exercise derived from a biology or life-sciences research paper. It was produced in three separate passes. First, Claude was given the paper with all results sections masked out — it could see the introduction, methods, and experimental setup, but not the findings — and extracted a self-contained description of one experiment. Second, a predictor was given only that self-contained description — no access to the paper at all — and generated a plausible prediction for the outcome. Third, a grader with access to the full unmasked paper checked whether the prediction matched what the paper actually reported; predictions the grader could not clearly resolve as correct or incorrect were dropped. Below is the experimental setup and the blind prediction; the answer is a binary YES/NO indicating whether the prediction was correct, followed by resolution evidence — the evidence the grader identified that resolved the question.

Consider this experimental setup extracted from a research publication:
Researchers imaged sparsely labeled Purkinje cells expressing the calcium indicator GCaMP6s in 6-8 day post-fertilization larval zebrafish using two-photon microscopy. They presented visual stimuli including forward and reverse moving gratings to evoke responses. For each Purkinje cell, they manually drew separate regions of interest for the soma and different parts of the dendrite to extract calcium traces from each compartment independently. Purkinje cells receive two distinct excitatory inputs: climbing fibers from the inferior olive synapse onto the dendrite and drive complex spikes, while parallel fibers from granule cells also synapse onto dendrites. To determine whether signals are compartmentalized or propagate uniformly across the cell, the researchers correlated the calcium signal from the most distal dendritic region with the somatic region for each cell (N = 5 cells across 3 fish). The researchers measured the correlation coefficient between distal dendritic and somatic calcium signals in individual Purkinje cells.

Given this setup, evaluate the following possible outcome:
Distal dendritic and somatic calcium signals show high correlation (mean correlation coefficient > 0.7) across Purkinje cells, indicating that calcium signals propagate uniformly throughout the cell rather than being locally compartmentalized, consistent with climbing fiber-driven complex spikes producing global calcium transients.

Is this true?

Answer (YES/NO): YES